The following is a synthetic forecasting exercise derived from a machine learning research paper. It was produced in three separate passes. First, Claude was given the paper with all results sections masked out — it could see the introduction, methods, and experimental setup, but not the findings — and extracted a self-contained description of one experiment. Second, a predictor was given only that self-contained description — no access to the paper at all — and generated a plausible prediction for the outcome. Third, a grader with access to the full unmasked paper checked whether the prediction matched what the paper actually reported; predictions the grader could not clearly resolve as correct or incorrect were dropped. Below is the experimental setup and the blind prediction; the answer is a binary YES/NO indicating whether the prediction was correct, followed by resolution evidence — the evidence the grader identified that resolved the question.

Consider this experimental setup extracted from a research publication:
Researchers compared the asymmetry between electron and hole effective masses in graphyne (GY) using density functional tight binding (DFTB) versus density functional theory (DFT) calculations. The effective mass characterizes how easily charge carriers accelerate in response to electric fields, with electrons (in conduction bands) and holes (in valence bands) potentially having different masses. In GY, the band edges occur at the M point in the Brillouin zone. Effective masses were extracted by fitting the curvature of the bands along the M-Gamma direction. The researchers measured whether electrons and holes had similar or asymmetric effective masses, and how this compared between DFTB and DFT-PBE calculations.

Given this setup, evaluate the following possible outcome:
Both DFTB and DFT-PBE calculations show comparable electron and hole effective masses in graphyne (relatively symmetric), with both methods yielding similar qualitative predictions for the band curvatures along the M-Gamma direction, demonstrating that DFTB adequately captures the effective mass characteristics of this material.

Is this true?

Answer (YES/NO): YES